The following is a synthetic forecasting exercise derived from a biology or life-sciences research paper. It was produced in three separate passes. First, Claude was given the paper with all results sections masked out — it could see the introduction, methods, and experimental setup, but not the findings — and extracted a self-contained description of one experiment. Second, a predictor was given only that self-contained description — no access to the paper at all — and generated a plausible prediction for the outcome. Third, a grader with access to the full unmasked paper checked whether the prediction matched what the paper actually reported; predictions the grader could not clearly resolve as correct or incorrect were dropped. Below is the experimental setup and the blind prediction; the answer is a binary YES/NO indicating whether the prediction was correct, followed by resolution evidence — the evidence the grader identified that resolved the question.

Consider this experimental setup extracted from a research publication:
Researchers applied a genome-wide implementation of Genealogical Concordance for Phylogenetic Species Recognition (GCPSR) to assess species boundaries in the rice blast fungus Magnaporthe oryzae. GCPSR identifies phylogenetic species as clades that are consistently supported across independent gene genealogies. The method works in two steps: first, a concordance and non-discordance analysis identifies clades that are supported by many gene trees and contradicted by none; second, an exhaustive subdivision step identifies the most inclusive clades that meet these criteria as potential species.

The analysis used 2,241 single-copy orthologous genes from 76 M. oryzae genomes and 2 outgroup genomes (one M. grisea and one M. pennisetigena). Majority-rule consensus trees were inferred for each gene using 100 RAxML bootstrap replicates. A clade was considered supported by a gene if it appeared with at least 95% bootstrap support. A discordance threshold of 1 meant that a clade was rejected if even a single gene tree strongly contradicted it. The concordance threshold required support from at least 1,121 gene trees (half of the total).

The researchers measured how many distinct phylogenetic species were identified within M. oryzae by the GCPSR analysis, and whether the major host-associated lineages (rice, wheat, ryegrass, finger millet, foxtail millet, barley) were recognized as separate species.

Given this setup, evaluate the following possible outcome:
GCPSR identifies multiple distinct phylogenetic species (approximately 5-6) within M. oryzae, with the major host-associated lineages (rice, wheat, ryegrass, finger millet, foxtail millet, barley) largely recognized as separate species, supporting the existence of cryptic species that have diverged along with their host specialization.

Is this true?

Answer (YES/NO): NO